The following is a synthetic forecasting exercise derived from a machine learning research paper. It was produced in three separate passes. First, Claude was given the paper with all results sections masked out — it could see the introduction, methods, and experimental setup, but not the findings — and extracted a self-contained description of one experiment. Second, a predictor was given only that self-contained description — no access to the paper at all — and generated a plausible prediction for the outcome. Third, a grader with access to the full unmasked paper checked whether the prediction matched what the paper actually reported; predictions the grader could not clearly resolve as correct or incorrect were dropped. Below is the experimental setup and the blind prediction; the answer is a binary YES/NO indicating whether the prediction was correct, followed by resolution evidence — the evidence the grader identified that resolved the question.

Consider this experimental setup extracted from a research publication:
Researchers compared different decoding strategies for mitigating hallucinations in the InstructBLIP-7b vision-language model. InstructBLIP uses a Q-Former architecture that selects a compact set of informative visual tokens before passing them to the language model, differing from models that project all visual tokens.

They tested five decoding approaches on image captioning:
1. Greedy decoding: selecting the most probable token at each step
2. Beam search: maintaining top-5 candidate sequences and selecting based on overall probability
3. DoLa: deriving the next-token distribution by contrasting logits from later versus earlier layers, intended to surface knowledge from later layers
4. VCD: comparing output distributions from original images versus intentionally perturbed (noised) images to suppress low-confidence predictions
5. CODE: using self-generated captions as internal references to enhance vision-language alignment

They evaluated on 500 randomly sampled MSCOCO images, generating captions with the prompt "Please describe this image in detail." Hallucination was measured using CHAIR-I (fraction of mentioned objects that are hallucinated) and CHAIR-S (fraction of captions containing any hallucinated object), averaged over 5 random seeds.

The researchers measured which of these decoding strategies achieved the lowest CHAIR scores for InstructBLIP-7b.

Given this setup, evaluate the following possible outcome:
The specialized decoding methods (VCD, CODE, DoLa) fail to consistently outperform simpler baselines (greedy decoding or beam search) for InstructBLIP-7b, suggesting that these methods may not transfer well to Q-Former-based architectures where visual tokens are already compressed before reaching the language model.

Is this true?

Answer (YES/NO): YES